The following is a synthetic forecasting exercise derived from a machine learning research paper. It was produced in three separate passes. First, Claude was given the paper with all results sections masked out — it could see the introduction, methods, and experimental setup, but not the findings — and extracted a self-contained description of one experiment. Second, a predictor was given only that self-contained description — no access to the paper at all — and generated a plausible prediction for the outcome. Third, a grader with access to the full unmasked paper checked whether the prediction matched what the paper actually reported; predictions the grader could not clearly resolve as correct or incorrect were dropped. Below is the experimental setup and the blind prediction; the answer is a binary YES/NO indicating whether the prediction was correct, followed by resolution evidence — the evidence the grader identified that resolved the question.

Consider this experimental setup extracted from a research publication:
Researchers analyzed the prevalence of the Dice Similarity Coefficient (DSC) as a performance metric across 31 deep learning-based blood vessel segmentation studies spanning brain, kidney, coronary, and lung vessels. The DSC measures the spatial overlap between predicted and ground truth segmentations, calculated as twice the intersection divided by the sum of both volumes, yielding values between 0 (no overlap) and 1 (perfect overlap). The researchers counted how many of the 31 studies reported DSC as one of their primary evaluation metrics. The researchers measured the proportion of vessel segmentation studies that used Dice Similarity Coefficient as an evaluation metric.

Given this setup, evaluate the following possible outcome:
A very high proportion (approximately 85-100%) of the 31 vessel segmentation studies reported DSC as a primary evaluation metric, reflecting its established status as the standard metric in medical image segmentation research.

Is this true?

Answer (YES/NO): NO